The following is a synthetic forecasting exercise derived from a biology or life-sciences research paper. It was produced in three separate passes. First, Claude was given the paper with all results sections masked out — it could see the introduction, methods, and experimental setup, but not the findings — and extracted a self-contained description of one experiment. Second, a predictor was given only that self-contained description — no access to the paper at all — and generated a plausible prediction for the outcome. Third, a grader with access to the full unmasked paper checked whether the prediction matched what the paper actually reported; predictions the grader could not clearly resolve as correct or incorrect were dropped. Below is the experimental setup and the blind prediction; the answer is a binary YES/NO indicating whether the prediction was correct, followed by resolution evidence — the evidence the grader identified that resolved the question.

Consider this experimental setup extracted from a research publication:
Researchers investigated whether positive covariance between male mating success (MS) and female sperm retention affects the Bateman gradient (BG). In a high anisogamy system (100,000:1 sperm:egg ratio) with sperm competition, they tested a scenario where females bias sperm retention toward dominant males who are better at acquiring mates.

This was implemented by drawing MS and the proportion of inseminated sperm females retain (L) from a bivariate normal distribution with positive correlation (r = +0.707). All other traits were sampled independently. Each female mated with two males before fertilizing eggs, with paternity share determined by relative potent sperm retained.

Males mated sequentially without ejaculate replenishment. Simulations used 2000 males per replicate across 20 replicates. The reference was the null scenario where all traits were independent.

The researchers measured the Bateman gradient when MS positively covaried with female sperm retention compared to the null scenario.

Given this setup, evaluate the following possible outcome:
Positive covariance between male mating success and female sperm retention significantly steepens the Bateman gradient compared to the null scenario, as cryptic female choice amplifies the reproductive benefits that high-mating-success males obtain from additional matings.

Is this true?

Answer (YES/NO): YES